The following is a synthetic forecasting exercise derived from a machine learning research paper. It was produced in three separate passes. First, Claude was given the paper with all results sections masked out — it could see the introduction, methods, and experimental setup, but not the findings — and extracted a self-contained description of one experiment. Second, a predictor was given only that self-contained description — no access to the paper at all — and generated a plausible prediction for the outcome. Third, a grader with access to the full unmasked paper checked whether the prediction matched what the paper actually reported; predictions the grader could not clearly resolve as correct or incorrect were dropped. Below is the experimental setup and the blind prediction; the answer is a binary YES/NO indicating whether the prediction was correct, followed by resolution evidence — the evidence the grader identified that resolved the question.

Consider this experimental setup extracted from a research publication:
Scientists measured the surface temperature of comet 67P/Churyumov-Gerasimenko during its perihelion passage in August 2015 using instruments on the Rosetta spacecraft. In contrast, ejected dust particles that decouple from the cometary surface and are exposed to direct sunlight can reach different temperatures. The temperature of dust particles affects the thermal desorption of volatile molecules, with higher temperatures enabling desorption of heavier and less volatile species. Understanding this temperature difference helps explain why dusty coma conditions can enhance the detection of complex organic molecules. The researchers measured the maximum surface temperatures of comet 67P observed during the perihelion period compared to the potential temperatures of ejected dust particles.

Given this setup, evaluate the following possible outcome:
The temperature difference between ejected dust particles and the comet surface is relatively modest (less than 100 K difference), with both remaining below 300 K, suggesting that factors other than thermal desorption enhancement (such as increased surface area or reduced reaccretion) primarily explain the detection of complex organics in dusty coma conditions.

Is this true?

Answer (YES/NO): NO